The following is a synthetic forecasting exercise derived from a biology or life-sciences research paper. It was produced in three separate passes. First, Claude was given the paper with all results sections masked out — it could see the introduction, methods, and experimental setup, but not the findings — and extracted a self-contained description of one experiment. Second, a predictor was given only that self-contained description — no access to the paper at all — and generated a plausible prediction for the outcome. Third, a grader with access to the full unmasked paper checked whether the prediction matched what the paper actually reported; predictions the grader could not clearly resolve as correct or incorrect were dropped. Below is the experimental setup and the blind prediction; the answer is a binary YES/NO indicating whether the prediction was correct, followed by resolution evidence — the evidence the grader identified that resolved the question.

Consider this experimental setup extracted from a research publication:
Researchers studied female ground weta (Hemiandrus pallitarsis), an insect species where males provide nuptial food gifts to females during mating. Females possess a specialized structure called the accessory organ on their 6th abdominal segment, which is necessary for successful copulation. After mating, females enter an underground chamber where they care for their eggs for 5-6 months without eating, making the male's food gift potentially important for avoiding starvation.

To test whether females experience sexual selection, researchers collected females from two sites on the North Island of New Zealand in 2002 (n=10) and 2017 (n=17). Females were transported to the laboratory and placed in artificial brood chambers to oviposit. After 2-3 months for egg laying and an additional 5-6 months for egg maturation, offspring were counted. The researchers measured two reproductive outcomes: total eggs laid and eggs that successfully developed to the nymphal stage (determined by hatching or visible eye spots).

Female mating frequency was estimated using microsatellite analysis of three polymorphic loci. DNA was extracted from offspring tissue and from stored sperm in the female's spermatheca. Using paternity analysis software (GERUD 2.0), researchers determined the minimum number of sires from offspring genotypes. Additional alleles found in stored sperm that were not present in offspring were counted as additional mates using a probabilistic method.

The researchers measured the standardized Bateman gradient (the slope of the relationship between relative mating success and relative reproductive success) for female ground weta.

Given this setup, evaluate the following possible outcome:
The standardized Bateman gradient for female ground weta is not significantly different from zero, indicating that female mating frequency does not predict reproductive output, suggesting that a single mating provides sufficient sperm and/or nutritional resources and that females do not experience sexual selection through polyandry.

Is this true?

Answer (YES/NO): NO